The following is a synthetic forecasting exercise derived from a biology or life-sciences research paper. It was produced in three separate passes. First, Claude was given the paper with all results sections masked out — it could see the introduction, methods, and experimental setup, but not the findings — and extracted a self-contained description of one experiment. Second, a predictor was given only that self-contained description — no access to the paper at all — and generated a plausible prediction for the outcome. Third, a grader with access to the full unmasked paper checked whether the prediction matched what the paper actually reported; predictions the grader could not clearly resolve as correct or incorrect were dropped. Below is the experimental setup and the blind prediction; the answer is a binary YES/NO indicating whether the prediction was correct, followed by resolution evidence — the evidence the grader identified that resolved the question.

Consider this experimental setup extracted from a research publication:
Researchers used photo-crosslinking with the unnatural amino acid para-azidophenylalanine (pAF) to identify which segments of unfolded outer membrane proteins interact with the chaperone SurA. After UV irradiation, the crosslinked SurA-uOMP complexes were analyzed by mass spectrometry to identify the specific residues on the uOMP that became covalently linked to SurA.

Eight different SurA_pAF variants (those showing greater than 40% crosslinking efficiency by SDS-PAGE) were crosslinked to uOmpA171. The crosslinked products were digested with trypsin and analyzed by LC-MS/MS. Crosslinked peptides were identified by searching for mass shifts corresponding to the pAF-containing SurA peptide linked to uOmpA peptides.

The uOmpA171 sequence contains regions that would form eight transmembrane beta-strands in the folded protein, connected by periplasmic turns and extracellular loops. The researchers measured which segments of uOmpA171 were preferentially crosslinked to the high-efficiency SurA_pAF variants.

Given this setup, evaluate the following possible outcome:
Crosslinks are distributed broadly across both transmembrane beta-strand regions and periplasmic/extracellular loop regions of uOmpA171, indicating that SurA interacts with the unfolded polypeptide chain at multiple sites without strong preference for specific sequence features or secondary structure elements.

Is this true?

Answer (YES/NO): NO